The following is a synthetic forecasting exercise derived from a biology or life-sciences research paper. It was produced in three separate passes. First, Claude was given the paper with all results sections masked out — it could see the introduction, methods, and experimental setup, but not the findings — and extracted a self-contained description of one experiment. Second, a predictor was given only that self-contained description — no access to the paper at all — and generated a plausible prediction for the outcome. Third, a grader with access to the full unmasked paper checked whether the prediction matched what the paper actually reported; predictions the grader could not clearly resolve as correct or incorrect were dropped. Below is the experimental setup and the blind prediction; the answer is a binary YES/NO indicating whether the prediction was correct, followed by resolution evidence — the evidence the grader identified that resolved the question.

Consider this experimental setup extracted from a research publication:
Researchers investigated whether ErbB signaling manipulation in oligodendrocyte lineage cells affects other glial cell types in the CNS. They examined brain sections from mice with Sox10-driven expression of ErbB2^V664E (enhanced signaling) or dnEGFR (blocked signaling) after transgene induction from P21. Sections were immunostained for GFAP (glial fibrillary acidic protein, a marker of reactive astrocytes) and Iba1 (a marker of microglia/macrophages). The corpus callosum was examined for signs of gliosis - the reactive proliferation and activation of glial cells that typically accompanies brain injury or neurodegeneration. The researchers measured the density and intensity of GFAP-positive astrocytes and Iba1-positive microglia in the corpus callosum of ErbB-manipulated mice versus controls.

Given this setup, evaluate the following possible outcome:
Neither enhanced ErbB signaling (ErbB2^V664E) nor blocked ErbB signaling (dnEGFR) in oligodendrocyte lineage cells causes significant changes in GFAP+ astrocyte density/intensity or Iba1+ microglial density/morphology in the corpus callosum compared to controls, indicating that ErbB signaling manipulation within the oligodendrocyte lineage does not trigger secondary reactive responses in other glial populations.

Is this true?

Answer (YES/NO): YES